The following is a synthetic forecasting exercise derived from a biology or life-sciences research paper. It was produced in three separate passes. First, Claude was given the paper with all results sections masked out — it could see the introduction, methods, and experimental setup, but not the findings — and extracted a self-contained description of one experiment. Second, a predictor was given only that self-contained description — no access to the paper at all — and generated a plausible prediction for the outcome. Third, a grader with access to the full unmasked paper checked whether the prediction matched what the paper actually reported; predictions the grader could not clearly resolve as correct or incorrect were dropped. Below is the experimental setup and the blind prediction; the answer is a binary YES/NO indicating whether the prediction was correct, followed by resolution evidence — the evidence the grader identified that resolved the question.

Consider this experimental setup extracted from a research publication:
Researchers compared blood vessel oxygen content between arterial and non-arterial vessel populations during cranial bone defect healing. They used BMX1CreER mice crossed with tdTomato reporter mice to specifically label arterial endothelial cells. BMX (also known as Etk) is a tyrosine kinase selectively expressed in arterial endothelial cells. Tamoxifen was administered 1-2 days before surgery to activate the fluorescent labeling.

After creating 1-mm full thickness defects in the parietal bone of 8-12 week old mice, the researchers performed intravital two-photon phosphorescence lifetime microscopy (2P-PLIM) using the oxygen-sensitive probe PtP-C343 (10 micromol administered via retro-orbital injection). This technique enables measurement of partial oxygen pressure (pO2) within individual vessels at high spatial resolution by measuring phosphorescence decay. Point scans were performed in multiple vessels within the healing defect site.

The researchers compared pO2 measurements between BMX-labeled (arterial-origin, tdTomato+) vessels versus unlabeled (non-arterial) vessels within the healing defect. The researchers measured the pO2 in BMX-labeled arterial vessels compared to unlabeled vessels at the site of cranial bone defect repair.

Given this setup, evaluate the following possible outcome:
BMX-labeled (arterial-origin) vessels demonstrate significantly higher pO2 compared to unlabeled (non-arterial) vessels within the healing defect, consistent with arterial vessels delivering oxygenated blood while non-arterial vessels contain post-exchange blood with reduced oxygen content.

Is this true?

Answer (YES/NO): YES